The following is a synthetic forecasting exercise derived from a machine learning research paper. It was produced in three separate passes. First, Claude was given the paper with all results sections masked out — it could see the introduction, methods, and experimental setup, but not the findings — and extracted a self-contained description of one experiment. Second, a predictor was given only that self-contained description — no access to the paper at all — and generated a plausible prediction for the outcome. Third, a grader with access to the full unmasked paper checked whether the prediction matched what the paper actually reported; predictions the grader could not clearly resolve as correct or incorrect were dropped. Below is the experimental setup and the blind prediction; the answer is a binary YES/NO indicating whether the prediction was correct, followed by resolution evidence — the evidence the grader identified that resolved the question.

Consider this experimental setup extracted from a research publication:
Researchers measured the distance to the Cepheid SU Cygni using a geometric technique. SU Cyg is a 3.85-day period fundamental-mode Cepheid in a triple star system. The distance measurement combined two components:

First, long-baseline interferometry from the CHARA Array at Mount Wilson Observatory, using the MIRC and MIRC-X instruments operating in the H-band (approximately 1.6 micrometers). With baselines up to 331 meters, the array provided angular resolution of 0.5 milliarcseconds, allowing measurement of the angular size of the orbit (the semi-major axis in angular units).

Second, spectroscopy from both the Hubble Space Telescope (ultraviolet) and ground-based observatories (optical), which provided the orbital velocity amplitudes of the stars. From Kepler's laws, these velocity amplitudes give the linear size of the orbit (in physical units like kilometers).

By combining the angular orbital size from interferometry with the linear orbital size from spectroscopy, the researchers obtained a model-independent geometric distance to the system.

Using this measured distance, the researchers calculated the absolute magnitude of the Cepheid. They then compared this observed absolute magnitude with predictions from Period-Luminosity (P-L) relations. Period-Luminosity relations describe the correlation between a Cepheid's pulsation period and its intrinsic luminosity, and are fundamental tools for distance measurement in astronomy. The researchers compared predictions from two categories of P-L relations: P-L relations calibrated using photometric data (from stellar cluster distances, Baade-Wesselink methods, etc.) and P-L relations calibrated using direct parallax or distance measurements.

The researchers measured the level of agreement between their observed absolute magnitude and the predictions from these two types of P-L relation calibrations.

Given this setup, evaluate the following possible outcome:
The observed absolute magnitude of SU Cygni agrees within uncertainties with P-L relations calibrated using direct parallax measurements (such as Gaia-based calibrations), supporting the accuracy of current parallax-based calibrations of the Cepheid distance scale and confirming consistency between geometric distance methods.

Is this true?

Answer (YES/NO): YES